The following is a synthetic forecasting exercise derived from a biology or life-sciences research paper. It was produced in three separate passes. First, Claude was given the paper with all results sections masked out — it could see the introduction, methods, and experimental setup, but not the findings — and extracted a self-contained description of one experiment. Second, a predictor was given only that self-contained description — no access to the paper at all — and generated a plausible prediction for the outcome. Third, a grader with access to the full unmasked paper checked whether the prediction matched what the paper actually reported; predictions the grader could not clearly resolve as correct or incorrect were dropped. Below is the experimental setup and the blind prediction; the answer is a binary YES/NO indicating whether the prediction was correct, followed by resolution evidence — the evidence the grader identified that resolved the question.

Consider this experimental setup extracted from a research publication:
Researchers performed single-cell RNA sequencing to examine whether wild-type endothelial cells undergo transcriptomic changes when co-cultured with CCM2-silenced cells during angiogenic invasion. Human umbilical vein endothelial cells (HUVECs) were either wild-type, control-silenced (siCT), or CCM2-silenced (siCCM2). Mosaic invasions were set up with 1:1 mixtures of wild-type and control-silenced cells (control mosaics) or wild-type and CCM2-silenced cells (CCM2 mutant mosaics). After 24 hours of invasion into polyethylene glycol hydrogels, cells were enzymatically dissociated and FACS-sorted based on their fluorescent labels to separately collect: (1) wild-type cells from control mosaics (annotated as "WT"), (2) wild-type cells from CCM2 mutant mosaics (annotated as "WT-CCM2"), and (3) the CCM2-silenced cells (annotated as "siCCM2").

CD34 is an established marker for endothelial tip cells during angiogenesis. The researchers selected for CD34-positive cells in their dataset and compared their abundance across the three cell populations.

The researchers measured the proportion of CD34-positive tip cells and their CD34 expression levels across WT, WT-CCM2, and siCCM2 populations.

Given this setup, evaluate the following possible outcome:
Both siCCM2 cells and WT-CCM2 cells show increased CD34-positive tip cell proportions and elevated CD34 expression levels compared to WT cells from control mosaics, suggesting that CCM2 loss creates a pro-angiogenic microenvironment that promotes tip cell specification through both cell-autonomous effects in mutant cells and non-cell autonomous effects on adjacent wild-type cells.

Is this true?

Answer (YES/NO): NO